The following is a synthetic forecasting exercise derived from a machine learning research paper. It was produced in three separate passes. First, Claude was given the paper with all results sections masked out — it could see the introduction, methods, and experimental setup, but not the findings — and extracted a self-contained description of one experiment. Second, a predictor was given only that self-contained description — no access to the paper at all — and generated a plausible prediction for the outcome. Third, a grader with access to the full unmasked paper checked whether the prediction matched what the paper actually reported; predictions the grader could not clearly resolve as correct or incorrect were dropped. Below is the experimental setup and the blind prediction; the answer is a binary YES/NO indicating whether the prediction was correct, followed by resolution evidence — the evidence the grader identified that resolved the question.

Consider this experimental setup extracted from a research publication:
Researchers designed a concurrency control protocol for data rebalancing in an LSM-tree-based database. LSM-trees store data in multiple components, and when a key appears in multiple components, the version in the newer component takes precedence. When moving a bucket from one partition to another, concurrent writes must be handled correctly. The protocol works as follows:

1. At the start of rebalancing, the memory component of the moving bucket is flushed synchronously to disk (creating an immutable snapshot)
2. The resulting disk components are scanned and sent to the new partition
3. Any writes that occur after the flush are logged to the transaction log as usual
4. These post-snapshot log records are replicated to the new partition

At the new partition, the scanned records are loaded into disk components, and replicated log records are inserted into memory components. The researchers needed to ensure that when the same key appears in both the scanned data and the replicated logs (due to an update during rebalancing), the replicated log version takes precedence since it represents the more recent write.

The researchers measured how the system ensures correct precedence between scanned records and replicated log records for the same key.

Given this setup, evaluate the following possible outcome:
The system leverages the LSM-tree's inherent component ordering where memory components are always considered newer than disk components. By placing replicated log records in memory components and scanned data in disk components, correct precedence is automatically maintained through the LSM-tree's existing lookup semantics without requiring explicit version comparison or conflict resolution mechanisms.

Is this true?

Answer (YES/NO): YES